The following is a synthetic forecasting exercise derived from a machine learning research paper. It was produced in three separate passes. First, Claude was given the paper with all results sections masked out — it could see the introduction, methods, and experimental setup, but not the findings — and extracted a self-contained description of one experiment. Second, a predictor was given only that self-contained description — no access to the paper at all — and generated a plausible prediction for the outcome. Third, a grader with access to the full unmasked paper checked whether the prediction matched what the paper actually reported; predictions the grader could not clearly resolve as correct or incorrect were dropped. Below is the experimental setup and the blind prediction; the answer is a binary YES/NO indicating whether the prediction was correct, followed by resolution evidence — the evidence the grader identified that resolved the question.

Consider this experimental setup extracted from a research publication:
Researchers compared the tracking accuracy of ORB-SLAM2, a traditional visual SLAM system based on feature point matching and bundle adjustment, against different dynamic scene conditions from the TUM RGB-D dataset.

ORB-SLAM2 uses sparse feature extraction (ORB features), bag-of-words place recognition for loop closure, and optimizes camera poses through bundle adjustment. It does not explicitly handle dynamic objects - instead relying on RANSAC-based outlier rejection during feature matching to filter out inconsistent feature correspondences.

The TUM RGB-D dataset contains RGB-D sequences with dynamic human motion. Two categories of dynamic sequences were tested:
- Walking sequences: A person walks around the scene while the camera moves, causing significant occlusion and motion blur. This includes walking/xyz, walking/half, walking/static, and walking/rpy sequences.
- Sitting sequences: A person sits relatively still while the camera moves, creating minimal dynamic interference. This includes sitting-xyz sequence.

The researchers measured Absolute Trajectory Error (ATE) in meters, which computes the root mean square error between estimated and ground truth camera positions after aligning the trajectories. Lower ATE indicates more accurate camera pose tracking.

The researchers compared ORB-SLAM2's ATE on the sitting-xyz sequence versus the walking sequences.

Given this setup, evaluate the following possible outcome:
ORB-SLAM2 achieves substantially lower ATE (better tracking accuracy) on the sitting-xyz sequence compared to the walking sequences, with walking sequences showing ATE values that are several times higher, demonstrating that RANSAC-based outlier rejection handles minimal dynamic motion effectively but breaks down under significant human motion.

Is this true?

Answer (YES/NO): YES